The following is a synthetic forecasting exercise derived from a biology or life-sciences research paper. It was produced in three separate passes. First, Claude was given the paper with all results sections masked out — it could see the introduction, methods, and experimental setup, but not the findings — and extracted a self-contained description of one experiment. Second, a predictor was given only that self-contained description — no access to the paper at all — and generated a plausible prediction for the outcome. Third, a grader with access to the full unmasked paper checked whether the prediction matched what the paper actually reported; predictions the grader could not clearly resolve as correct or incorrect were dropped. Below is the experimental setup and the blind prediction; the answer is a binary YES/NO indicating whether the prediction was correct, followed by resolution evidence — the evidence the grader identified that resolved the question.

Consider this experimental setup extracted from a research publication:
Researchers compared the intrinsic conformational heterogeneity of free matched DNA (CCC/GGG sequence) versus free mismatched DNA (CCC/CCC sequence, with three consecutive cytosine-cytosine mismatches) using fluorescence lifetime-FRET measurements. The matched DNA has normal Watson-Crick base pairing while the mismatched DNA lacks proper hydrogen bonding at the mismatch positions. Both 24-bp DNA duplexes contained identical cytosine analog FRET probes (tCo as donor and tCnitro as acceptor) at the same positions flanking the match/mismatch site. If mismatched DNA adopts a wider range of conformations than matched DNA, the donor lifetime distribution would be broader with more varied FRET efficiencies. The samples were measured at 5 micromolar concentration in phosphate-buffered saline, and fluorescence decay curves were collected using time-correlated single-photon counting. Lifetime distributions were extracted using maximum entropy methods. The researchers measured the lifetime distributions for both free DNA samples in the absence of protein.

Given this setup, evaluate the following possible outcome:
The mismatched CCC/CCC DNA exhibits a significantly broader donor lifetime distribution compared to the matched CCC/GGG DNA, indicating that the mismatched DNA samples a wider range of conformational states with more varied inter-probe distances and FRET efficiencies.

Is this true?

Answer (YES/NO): YES